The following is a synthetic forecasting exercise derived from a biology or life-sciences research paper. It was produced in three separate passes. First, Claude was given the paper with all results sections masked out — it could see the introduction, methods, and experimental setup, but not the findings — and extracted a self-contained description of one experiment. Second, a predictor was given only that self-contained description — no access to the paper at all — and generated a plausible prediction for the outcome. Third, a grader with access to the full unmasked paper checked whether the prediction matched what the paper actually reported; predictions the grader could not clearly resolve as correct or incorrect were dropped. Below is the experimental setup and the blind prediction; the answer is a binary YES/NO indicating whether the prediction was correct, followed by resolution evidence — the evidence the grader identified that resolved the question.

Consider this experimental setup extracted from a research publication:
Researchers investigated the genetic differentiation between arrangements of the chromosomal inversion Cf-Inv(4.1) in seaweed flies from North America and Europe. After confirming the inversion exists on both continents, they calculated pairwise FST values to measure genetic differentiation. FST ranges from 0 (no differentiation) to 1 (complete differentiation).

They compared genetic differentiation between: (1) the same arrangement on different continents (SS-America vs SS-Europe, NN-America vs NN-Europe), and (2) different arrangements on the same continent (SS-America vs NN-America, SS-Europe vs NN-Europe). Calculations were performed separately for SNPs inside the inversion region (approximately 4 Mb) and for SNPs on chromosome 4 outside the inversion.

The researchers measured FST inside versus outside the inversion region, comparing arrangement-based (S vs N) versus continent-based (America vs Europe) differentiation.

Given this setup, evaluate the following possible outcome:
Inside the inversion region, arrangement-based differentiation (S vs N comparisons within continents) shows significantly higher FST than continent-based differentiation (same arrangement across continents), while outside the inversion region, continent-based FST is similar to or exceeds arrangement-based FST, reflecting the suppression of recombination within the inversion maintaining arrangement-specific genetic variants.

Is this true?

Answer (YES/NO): YES